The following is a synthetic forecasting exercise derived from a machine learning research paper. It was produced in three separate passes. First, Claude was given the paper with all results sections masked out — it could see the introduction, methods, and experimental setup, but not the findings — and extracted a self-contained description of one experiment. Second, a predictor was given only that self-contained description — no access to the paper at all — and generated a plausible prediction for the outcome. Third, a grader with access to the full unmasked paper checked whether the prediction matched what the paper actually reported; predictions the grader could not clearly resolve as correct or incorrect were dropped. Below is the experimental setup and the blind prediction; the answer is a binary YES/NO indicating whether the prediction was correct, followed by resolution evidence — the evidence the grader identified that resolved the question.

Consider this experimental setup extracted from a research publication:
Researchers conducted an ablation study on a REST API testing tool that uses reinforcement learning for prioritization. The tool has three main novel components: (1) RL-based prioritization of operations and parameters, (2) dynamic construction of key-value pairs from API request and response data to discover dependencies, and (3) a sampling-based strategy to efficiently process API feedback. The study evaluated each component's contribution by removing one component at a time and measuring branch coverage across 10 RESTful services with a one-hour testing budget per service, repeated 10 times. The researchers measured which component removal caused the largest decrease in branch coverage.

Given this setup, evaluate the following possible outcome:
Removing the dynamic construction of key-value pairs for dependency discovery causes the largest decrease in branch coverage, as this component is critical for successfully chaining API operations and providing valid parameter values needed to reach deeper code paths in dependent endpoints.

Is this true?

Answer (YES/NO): NO